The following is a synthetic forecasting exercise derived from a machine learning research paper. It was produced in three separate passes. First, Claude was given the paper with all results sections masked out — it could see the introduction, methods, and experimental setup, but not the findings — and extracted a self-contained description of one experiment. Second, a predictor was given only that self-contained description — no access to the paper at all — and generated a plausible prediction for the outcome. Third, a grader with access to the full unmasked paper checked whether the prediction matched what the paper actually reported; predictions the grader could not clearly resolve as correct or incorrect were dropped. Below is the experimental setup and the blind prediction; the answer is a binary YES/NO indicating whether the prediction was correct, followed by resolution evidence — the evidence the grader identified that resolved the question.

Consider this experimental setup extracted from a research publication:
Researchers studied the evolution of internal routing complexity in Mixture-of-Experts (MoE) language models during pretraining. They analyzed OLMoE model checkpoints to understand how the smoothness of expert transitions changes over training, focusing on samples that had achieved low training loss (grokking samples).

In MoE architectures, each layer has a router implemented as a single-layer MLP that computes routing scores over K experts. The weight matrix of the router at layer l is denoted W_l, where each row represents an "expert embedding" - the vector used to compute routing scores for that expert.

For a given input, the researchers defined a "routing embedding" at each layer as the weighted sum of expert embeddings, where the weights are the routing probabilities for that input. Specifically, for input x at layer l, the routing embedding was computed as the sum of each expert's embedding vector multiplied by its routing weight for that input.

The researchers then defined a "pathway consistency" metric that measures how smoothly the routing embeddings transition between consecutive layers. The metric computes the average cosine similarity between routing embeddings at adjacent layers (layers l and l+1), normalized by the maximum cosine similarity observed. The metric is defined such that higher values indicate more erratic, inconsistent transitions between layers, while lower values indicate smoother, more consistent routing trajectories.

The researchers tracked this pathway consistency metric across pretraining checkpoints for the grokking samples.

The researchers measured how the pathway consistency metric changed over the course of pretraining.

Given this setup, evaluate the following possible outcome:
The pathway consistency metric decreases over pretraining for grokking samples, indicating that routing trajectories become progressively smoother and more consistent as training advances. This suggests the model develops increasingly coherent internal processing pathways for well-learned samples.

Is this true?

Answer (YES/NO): YES